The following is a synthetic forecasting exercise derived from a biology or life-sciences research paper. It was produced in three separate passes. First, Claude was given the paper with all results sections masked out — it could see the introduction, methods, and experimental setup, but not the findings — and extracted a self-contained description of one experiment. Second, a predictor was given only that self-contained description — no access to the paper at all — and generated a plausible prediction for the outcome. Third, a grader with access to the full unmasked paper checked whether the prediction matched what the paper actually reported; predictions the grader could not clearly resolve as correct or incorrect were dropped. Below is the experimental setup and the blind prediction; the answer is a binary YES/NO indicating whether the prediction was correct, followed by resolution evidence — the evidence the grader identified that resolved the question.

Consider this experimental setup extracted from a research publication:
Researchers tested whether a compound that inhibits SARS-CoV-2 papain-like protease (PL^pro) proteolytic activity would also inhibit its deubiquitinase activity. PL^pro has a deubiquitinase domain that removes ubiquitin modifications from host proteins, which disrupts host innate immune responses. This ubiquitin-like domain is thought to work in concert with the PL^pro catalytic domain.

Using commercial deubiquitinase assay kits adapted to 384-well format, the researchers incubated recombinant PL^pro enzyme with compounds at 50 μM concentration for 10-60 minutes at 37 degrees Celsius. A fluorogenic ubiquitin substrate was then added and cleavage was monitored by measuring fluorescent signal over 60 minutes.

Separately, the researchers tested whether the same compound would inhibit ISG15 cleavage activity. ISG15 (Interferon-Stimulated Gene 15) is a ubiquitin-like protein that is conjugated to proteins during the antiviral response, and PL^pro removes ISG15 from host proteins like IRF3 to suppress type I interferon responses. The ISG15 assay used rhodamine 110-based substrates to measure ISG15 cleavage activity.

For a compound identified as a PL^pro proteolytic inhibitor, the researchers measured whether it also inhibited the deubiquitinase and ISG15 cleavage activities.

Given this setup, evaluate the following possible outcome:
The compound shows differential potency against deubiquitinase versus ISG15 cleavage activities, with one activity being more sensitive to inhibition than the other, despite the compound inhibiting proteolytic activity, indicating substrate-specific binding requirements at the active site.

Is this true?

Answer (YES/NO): YES